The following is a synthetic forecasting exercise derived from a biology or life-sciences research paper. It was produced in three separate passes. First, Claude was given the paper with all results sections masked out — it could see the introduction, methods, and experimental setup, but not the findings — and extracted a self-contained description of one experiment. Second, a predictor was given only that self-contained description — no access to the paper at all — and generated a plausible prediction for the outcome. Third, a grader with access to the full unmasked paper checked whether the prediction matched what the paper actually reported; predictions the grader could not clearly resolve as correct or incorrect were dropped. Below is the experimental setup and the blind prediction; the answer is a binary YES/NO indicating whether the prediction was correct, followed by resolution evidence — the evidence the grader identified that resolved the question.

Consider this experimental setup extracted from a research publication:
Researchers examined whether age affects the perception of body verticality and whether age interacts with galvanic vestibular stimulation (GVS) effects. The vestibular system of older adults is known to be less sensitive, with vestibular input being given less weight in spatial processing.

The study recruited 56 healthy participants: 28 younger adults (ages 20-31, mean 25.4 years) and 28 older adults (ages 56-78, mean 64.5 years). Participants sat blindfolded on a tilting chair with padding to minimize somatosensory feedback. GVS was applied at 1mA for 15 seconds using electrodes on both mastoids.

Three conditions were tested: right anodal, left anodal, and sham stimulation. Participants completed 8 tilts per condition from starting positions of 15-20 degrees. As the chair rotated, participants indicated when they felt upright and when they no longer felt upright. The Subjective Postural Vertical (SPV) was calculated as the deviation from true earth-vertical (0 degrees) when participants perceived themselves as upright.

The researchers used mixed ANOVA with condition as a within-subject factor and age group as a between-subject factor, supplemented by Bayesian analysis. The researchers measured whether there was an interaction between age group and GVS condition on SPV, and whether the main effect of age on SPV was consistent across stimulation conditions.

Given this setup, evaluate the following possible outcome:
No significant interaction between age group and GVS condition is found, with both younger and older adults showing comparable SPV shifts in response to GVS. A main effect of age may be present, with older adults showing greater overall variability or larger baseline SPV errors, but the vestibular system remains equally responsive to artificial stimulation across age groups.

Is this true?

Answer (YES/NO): YES